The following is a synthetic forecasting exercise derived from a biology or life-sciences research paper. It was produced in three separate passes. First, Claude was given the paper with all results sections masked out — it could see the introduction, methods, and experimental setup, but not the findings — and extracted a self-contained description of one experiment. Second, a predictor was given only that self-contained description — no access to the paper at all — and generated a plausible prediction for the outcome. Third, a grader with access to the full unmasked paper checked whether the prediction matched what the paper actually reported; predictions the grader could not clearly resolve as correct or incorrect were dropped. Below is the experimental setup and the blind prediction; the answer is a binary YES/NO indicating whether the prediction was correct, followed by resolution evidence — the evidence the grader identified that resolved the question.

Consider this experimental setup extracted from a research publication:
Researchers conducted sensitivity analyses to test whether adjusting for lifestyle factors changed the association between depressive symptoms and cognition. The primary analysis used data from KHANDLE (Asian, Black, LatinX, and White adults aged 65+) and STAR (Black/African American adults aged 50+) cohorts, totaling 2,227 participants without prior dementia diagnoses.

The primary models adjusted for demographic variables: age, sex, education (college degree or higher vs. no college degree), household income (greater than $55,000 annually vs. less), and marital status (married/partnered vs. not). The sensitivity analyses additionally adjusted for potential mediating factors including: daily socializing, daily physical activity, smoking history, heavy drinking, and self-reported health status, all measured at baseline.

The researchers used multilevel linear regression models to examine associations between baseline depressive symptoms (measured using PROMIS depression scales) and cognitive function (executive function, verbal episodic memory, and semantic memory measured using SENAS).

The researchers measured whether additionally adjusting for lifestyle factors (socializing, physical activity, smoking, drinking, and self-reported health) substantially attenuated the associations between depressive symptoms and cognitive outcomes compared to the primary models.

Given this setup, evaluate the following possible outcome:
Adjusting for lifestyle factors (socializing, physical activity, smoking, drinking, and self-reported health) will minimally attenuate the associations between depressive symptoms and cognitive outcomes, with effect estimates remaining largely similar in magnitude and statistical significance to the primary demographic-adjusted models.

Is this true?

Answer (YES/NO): NO